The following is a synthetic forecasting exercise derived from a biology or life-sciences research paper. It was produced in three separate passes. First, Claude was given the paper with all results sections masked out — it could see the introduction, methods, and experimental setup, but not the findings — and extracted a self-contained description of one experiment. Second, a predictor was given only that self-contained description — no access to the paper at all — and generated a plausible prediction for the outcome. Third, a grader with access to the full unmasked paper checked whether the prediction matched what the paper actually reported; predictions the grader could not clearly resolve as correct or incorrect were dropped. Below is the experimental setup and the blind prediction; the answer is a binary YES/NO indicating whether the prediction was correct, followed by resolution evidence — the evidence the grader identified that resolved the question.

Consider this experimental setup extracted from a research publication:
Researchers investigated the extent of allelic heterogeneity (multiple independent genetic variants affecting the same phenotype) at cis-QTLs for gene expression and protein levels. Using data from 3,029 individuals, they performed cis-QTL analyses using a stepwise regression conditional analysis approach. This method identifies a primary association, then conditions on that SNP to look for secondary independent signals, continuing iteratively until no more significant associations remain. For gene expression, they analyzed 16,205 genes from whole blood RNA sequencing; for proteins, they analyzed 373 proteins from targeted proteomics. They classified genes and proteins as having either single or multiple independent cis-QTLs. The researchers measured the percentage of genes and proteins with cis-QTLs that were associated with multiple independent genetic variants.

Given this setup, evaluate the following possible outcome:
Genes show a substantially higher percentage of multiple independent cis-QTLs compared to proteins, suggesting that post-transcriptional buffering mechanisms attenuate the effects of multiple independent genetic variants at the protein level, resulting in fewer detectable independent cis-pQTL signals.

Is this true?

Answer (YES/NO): NO